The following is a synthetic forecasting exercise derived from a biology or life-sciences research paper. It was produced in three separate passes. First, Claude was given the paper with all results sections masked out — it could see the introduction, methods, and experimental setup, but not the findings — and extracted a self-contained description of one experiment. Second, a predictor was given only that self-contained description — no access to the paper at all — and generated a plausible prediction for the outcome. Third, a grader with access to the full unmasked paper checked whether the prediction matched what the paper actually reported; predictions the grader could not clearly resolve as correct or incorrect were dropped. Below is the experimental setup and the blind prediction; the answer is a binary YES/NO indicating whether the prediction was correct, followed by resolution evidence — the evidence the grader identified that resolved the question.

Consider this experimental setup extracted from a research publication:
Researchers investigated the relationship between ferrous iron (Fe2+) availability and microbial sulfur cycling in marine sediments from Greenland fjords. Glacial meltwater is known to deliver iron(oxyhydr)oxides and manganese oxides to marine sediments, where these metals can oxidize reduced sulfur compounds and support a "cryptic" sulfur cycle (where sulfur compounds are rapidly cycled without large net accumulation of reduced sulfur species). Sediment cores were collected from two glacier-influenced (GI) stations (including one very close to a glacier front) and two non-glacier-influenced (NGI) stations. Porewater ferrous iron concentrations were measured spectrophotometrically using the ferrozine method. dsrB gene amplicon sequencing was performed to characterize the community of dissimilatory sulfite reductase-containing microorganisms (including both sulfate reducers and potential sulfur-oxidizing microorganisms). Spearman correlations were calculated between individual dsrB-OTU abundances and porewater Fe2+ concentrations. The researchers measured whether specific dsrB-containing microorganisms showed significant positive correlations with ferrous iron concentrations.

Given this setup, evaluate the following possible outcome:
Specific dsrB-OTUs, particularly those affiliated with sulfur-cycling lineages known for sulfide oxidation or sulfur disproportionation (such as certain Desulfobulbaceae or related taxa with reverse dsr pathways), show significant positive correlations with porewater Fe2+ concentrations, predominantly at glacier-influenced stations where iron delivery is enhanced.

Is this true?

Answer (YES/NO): NO